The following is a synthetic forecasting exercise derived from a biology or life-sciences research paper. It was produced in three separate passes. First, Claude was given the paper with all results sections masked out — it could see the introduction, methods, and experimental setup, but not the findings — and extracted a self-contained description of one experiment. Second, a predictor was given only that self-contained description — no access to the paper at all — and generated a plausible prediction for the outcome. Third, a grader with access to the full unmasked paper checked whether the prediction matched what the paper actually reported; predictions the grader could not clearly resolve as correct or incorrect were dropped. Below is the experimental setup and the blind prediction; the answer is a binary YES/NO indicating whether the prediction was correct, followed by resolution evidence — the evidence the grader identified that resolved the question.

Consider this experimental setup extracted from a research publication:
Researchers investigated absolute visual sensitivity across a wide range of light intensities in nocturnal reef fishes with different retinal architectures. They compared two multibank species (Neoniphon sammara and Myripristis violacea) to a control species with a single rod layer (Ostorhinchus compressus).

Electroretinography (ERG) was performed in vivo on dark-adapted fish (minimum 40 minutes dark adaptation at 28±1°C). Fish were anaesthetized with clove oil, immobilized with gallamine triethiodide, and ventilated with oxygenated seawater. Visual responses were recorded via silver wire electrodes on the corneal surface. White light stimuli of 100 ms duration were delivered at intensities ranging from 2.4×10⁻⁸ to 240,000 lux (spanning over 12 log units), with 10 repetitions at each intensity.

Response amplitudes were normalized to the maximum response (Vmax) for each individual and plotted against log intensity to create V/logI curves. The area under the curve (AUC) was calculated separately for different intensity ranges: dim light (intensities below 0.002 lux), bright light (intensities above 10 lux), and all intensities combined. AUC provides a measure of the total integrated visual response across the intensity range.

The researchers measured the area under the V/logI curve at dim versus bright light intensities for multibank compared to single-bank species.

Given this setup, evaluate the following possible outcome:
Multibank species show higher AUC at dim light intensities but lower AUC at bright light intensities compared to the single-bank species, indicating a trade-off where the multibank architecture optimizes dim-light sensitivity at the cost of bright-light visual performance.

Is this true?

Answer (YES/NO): NO